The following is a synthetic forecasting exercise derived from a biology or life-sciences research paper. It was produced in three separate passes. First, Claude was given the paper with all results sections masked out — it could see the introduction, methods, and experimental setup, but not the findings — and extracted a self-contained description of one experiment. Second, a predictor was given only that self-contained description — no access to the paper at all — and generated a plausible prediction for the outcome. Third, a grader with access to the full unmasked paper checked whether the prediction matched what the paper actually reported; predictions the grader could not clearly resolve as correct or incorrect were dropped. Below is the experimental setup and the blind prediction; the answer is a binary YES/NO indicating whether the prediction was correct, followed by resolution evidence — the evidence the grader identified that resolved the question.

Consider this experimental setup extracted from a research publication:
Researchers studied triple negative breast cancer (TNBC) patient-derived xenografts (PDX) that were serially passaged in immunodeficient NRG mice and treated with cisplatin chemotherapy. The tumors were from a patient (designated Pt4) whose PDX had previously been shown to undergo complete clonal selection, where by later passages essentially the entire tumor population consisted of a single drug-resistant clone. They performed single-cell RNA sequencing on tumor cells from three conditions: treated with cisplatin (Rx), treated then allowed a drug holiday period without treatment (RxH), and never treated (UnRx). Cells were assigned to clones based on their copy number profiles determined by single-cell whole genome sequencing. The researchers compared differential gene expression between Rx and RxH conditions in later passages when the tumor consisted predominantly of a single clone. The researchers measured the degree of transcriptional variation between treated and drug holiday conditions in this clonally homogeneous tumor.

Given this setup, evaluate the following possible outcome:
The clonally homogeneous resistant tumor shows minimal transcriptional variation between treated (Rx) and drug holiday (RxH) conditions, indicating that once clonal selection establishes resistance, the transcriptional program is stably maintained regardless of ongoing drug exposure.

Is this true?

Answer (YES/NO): YES